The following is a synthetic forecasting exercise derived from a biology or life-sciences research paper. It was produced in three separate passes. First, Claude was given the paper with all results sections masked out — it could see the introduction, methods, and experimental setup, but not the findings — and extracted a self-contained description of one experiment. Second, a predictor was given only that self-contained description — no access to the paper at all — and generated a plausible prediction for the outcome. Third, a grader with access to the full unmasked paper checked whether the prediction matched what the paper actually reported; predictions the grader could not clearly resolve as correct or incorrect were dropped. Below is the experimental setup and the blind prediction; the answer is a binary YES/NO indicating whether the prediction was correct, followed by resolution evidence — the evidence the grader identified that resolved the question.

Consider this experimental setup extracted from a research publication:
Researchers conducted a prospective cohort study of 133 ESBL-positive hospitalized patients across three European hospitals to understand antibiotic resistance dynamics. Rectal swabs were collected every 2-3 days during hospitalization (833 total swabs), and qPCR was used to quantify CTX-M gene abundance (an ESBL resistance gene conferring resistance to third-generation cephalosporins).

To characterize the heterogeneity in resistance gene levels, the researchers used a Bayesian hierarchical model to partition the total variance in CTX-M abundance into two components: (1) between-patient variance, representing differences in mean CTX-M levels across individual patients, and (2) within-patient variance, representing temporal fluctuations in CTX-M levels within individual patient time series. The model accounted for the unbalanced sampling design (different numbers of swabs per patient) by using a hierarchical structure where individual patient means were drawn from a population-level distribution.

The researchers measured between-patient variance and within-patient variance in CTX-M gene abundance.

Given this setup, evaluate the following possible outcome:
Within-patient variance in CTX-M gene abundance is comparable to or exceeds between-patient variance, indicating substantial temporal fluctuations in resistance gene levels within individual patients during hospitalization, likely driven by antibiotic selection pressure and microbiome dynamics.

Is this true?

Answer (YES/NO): NO